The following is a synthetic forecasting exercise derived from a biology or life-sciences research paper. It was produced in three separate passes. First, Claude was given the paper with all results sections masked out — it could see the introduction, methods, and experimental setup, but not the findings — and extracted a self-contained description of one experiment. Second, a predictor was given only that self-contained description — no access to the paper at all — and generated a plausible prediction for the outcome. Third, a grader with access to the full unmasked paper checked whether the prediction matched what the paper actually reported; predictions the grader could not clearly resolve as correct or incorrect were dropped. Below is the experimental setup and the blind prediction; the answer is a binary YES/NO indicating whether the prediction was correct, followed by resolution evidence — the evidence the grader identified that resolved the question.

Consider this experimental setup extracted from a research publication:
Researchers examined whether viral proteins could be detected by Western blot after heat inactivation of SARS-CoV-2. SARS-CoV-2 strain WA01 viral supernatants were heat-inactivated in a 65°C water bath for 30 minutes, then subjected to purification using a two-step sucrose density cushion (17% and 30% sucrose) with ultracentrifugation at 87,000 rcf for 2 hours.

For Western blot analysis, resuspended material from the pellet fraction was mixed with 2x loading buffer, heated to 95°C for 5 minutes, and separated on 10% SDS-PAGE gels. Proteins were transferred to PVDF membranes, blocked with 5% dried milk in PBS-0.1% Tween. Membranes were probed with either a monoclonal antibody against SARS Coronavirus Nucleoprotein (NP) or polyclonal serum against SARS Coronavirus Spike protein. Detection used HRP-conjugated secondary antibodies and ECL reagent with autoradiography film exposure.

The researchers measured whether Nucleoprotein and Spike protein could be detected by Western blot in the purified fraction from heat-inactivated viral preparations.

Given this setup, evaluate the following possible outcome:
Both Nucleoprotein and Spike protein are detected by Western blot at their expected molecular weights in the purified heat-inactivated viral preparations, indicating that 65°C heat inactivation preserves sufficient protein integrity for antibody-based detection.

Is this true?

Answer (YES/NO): YES